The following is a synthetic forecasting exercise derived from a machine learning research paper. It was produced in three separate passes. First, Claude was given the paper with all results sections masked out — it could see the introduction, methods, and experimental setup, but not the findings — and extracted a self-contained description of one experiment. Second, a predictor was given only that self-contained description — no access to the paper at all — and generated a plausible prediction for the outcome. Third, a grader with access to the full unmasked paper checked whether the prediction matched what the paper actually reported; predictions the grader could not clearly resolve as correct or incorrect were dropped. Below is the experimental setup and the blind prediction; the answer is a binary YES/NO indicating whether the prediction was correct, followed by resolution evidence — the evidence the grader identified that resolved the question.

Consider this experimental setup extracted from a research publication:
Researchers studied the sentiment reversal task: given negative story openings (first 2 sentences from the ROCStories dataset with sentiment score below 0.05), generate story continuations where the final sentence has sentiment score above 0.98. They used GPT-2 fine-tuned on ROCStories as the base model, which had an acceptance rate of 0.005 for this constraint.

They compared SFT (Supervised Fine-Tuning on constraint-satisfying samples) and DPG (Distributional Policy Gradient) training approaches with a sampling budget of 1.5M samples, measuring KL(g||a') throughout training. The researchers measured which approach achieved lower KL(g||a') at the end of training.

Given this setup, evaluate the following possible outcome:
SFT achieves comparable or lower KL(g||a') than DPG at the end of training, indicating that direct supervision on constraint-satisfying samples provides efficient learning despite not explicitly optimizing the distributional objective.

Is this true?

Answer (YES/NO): NO